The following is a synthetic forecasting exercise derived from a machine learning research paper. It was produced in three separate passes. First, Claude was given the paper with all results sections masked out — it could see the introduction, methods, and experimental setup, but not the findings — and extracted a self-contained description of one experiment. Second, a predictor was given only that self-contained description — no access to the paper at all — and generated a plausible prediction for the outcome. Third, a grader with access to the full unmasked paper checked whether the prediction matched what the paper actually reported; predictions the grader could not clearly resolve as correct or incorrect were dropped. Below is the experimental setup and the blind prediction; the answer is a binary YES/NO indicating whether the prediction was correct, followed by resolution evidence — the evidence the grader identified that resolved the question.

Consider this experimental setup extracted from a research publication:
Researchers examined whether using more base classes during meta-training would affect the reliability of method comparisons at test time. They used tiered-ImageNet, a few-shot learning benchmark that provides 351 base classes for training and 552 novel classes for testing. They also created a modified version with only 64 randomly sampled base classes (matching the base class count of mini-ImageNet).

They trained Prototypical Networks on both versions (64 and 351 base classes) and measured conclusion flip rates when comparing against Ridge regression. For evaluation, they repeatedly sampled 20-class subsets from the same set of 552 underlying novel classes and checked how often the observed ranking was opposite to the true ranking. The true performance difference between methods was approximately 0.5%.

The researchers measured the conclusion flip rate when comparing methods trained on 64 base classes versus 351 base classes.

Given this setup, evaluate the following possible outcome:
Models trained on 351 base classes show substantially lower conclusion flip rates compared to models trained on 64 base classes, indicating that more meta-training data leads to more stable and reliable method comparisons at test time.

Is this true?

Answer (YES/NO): YES